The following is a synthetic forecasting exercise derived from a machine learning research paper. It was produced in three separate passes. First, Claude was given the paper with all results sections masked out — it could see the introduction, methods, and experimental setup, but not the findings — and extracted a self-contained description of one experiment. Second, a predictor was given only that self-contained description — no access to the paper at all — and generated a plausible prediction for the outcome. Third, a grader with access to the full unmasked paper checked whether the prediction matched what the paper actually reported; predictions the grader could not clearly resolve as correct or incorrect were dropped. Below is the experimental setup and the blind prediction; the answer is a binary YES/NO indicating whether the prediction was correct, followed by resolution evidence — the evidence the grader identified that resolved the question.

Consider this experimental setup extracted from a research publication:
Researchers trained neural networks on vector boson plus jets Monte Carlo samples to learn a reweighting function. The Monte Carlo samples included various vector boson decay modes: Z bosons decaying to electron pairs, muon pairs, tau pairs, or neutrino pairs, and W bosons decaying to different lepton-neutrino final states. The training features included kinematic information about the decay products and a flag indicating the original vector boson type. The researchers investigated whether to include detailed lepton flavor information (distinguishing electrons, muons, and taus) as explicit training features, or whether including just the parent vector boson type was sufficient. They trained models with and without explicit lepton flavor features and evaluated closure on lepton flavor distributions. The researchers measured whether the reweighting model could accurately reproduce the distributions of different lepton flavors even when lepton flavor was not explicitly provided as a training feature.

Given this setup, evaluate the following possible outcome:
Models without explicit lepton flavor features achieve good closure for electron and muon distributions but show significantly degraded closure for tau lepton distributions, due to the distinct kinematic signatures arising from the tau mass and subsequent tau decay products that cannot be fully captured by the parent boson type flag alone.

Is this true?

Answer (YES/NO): NO